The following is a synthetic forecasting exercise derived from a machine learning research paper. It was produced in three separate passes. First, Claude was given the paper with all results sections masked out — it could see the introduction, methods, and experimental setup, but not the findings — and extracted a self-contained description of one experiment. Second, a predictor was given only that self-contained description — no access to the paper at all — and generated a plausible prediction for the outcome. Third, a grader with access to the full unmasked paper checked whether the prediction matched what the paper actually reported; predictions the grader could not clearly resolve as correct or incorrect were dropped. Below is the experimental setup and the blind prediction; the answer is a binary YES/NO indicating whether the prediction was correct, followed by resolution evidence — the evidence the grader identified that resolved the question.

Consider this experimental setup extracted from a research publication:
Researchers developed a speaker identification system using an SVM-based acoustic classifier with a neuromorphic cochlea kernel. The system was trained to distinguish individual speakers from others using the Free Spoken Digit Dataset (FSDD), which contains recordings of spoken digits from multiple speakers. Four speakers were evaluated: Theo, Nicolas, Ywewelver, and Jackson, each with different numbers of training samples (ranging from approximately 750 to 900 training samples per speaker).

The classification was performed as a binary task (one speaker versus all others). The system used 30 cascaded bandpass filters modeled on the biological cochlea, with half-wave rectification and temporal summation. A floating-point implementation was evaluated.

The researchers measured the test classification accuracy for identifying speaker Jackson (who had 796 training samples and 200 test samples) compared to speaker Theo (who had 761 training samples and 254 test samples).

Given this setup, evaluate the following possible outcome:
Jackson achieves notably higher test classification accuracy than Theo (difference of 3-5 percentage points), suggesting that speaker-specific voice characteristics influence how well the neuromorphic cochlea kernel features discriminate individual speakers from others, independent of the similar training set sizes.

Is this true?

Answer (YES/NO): NO